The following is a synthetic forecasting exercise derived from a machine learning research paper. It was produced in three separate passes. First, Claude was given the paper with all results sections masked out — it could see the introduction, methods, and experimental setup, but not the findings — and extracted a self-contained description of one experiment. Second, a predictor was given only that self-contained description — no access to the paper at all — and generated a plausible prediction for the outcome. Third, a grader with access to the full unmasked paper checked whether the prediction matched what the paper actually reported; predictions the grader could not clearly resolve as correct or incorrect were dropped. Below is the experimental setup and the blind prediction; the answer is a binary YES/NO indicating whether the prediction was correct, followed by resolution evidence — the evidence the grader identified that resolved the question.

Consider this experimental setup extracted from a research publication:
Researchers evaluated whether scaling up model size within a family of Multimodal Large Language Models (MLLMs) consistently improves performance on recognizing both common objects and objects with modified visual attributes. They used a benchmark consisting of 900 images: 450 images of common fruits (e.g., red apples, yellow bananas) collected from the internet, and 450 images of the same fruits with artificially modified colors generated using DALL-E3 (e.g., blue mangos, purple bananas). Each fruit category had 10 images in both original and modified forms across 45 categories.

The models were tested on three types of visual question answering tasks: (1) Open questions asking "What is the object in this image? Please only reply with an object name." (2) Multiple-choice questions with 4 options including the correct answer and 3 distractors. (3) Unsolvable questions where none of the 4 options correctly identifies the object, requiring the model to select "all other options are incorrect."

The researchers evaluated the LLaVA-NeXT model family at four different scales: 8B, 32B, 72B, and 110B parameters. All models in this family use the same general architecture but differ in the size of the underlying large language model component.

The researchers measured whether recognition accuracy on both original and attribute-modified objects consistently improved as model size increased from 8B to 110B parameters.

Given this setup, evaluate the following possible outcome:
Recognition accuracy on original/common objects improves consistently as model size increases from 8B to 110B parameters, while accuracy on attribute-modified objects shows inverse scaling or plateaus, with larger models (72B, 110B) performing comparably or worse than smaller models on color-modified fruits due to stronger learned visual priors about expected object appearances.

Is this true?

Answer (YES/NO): NO